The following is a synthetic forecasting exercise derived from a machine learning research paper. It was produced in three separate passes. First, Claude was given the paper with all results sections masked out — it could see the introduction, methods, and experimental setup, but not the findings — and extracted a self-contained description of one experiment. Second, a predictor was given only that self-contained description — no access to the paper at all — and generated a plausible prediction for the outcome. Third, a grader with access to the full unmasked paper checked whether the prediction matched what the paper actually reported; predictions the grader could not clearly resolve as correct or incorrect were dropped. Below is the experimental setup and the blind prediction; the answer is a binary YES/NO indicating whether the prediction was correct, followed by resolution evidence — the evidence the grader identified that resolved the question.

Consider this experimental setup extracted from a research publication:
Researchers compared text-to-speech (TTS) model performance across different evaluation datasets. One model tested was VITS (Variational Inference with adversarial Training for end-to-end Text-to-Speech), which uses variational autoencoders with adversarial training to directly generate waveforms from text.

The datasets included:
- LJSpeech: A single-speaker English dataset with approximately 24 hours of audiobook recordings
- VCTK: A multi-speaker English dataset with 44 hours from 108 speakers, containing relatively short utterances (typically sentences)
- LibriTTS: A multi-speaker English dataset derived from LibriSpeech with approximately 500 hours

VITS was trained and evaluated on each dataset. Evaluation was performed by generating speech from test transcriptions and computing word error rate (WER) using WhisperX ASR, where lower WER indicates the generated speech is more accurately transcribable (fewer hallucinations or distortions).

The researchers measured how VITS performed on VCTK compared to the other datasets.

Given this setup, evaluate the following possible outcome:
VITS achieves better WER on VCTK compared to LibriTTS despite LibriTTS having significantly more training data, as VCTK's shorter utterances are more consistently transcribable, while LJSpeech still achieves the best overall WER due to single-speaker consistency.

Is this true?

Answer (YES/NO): NO